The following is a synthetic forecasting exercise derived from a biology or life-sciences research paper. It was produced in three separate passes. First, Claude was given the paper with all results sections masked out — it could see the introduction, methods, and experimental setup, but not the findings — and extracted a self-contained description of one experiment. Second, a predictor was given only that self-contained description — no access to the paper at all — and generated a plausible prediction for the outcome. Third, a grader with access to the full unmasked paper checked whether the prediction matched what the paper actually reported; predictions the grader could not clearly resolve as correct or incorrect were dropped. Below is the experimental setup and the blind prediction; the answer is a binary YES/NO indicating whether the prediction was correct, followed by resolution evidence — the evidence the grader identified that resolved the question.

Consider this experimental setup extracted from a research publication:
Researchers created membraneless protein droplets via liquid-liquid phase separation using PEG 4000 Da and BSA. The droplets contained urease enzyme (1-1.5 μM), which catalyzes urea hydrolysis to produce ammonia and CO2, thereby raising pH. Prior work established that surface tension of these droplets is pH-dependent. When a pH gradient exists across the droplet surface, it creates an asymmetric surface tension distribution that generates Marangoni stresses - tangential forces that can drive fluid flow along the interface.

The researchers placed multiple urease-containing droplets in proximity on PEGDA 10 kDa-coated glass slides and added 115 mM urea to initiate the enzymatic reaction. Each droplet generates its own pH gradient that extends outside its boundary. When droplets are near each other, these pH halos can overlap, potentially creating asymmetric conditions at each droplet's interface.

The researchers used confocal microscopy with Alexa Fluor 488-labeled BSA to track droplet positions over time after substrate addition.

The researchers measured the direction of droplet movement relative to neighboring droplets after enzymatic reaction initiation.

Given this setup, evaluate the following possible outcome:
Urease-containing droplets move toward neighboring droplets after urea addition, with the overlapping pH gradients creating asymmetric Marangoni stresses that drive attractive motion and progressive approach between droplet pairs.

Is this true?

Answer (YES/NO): YES